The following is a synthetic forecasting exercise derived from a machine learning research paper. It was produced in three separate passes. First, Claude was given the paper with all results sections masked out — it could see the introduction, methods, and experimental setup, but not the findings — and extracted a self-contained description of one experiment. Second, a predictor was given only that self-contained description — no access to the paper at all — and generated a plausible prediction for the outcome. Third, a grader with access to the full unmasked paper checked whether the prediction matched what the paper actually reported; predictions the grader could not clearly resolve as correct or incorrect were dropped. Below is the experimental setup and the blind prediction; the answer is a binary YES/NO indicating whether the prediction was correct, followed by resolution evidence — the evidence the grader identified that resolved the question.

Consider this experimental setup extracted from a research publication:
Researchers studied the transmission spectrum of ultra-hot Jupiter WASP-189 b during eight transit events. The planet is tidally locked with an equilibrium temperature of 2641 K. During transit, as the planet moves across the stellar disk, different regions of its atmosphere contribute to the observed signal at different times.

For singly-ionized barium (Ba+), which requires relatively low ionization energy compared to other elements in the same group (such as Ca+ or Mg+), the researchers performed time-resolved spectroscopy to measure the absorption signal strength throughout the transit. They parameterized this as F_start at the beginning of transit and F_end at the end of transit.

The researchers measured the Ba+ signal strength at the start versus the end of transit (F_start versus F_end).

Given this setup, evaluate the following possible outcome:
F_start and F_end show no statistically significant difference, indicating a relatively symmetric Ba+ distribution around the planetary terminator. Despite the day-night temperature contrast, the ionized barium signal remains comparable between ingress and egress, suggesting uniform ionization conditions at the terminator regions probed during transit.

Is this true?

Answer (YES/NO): NO